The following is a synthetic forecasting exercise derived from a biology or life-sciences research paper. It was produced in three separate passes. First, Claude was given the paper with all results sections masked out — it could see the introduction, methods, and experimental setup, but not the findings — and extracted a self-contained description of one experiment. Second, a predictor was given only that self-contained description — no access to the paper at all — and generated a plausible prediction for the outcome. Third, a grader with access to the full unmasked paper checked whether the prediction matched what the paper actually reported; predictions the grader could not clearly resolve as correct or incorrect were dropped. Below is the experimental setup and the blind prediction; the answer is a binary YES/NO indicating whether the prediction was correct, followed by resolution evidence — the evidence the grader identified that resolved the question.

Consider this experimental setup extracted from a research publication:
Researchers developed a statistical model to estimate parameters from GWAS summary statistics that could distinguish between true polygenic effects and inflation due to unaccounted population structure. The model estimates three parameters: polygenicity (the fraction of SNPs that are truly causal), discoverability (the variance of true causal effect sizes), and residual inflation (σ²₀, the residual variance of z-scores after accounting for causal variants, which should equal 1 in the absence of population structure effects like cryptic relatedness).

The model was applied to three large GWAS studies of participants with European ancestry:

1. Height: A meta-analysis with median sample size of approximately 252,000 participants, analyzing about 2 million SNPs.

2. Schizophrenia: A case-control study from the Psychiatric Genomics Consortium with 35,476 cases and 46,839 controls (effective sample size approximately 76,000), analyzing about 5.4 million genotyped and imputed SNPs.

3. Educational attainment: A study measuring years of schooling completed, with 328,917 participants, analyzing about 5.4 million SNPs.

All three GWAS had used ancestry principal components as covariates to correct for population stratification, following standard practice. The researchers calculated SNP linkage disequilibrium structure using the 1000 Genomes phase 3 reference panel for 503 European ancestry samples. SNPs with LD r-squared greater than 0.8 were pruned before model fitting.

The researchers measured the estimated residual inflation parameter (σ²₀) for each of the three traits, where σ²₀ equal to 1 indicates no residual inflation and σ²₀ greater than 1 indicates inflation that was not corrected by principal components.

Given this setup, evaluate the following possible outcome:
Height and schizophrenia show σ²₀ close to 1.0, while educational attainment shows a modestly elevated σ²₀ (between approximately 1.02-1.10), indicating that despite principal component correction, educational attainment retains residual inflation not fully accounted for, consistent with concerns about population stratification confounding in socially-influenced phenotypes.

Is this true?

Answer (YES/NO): NO